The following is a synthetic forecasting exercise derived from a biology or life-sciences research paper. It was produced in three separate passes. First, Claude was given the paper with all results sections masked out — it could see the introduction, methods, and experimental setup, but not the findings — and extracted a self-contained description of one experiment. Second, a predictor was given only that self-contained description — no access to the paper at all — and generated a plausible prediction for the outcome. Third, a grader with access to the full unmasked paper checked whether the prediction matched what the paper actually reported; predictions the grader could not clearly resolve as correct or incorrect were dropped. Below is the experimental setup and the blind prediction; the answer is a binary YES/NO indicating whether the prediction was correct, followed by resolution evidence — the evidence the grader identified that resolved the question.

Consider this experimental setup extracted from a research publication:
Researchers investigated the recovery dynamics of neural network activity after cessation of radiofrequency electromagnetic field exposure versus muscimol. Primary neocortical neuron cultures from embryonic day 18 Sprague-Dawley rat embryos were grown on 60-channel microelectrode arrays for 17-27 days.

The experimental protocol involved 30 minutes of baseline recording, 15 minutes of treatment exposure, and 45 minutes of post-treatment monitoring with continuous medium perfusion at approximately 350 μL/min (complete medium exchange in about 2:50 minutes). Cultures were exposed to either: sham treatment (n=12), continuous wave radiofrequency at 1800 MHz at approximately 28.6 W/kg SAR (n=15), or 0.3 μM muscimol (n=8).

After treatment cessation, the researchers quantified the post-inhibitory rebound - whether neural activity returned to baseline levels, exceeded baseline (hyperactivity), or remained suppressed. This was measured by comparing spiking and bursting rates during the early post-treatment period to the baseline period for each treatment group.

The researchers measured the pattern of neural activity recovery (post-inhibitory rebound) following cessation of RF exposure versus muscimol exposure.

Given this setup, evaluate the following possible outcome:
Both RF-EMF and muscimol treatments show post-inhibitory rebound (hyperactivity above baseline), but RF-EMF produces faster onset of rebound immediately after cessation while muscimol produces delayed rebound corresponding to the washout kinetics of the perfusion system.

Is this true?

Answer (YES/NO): NO